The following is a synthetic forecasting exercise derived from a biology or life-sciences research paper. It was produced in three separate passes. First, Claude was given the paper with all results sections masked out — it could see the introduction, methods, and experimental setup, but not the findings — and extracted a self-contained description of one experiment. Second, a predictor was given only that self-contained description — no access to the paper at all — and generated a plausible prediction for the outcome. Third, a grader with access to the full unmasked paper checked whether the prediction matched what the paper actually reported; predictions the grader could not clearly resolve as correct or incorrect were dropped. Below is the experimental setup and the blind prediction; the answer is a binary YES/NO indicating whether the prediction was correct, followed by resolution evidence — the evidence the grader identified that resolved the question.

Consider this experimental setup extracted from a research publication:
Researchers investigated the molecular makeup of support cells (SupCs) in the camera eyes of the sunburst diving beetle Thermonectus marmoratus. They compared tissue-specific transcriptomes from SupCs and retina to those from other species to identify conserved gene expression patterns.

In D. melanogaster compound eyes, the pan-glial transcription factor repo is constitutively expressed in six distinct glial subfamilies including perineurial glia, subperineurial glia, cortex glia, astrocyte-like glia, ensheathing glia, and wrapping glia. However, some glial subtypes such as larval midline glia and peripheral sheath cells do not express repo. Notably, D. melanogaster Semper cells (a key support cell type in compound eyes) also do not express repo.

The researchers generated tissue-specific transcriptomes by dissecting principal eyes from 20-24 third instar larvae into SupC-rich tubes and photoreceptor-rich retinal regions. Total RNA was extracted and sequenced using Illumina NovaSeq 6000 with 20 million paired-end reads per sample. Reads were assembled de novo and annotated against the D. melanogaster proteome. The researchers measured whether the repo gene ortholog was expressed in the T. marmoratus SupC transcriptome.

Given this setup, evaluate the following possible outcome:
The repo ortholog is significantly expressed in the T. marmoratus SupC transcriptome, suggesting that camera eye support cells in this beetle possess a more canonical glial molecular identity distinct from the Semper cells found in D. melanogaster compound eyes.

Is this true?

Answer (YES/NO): NO